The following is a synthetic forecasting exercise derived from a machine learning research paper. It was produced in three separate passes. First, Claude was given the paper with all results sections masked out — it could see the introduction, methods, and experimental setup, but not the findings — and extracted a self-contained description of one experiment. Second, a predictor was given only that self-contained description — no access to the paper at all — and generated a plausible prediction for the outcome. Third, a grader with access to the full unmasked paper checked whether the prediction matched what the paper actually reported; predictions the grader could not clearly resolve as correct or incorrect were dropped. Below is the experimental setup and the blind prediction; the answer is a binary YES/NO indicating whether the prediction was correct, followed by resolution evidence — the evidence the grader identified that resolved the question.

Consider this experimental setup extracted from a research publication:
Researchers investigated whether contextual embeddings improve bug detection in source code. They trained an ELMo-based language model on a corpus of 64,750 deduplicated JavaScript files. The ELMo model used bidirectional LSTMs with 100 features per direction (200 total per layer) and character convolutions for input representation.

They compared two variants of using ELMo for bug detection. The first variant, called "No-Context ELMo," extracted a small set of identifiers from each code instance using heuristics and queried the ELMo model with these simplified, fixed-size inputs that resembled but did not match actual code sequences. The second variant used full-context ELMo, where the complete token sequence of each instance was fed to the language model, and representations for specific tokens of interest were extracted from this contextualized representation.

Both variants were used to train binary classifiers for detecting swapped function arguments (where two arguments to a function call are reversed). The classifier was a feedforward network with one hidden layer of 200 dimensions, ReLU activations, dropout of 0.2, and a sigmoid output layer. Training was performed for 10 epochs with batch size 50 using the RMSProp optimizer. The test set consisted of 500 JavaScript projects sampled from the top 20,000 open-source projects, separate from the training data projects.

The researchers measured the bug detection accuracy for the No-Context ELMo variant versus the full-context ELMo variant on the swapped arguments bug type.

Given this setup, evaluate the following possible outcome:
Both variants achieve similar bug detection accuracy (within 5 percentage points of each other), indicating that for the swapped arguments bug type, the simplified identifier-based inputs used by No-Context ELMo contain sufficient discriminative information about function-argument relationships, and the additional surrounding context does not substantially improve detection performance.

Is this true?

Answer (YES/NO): YES